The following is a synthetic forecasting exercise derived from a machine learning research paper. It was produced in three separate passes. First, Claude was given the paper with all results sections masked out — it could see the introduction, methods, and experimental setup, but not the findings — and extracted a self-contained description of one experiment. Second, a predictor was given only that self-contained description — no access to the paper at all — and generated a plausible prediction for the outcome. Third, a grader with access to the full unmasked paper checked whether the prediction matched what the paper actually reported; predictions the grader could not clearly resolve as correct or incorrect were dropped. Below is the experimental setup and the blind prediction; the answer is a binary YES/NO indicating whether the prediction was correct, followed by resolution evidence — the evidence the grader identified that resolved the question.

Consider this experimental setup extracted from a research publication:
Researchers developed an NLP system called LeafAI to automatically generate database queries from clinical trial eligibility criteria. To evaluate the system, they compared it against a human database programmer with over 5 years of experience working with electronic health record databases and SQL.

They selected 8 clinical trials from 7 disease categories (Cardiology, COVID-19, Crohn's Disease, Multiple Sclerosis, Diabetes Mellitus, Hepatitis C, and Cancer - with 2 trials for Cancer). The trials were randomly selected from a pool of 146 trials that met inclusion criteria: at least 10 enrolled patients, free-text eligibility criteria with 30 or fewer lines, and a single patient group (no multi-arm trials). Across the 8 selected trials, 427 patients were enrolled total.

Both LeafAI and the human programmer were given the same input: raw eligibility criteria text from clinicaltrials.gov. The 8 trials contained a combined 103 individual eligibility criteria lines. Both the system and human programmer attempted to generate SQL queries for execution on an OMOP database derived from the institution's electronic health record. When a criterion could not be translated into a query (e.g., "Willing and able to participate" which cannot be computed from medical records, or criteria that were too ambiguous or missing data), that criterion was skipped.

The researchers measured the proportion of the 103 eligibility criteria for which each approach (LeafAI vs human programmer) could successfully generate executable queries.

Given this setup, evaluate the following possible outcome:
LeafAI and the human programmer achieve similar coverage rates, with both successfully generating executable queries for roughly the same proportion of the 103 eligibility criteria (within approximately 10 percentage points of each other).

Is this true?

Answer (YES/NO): YES